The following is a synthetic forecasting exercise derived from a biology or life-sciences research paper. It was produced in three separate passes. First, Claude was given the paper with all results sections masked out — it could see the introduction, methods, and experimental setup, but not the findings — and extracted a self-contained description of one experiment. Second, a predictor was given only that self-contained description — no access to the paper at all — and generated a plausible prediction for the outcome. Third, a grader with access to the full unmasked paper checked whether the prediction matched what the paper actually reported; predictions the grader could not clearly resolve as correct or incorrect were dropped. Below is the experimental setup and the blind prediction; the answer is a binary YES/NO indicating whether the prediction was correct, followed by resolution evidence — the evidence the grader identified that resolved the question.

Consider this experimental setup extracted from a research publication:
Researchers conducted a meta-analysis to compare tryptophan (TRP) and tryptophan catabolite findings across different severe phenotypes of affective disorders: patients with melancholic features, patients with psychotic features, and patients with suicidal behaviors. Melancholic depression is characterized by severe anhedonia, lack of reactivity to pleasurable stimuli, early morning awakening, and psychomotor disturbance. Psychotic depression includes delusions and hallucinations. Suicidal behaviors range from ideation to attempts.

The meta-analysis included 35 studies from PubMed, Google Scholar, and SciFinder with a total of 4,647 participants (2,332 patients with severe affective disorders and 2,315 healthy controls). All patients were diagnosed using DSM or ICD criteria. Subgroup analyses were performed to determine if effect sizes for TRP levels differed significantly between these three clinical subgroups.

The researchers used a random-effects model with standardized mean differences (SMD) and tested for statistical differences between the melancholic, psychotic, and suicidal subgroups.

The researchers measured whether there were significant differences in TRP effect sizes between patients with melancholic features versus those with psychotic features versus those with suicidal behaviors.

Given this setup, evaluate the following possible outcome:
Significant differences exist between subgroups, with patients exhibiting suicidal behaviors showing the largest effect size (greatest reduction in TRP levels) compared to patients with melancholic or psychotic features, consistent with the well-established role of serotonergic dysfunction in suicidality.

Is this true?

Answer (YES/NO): NO